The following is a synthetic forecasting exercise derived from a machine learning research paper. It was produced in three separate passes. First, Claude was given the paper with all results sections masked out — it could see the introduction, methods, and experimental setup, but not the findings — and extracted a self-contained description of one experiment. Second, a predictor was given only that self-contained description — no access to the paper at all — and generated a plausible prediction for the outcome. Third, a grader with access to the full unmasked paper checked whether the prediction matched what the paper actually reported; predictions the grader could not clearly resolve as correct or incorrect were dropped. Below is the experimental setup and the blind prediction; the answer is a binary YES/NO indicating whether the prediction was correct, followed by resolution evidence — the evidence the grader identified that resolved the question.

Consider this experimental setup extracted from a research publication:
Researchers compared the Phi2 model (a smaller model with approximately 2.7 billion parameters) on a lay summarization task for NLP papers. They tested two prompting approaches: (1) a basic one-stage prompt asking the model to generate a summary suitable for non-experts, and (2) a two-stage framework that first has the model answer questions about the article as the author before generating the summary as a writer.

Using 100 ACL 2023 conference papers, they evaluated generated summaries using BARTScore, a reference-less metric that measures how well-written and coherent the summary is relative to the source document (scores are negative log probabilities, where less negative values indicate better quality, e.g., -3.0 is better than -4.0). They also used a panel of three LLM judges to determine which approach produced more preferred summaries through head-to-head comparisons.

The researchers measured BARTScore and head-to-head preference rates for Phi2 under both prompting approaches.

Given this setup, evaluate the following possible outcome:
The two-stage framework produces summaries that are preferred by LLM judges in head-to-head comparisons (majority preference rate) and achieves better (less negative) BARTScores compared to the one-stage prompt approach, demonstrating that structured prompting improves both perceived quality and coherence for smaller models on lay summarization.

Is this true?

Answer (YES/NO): NO